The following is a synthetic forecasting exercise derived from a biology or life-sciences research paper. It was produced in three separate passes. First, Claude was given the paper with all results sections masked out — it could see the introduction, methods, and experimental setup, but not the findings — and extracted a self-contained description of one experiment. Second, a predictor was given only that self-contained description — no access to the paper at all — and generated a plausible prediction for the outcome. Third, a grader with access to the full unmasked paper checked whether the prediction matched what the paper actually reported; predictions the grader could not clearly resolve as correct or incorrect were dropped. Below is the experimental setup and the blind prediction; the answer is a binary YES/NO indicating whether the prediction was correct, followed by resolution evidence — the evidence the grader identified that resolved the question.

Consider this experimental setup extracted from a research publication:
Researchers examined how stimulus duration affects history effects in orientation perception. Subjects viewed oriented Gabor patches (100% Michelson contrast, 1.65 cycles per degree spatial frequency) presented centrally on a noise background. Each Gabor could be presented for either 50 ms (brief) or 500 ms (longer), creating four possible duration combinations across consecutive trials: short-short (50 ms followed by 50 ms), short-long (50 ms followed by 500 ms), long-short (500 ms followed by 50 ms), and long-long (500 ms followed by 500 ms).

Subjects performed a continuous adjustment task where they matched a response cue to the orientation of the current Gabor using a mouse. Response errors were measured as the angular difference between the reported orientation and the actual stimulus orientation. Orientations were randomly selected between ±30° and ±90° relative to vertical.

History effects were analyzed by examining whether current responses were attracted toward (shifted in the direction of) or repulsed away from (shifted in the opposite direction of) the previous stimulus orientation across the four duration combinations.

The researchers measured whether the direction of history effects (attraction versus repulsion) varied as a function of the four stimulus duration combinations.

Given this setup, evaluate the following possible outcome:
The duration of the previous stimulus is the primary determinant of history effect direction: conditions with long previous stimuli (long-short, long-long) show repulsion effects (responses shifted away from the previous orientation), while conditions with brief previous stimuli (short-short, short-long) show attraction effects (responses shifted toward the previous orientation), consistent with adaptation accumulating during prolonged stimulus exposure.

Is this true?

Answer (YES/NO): NO